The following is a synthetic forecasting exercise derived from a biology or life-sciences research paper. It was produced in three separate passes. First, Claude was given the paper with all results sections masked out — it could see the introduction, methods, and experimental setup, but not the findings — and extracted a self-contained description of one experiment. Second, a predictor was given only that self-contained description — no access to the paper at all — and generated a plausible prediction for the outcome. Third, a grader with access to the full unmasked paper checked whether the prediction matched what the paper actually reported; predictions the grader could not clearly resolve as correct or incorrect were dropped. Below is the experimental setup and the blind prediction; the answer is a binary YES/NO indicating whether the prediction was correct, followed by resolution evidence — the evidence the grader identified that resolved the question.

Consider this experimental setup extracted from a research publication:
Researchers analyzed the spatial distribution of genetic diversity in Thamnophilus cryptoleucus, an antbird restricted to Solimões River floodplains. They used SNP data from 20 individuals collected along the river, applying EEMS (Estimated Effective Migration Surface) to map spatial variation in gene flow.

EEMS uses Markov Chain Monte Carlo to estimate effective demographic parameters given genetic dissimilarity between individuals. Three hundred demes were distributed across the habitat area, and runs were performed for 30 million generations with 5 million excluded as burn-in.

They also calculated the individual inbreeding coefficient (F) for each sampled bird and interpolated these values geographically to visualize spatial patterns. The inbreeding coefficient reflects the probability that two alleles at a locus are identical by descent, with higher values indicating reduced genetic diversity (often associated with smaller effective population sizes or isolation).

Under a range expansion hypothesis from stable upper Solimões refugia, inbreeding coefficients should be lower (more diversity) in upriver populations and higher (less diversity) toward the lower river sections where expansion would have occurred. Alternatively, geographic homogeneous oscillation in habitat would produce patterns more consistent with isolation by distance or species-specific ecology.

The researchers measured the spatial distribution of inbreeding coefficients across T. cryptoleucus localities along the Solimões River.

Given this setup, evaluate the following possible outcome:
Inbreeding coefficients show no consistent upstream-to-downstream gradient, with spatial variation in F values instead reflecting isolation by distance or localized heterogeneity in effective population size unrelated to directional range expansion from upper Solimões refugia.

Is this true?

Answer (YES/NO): NO